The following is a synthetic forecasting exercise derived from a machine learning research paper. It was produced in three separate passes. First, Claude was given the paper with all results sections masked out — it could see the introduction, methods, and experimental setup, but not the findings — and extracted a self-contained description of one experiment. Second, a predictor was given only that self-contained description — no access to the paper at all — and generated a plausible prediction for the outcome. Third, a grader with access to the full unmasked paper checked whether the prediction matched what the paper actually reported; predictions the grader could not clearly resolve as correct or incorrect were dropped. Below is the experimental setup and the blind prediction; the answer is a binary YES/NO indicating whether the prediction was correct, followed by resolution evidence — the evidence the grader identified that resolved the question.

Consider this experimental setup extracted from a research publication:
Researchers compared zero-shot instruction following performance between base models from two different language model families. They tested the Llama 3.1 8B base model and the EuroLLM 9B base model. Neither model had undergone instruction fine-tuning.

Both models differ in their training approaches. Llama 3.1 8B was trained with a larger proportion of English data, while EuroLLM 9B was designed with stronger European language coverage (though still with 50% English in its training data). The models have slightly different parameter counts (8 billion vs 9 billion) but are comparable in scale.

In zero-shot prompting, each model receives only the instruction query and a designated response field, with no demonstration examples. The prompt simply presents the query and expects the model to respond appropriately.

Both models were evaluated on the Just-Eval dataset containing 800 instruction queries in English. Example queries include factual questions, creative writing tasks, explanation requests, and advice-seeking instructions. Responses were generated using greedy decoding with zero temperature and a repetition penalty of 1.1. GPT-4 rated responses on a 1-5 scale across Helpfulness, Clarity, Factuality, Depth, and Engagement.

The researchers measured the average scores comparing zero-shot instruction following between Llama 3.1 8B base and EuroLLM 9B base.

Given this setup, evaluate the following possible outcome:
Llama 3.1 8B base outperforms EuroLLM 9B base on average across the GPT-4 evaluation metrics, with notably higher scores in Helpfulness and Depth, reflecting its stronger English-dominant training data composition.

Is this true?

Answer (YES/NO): NO